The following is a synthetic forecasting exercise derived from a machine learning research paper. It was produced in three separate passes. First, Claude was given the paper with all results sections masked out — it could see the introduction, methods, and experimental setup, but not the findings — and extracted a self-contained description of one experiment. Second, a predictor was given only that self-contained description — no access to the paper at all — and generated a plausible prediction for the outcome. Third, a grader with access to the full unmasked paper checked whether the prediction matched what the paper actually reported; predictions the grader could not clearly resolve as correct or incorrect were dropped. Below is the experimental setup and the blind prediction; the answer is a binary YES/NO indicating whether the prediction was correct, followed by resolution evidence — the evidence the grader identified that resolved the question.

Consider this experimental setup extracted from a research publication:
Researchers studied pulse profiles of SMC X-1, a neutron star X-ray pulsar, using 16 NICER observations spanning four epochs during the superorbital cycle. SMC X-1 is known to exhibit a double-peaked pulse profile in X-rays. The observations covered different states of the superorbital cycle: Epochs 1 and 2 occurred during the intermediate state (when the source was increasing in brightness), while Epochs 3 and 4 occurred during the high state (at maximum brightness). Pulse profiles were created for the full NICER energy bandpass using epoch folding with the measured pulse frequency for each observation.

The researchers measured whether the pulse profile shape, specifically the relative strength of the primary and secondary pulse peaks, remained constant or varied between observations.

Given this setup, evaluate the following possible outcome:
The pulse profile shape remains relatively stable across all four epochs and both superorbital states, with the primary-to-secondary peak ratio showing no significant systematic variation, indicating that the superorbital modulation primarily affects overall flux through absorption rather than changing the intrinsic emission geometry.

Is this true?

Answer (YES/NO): NO